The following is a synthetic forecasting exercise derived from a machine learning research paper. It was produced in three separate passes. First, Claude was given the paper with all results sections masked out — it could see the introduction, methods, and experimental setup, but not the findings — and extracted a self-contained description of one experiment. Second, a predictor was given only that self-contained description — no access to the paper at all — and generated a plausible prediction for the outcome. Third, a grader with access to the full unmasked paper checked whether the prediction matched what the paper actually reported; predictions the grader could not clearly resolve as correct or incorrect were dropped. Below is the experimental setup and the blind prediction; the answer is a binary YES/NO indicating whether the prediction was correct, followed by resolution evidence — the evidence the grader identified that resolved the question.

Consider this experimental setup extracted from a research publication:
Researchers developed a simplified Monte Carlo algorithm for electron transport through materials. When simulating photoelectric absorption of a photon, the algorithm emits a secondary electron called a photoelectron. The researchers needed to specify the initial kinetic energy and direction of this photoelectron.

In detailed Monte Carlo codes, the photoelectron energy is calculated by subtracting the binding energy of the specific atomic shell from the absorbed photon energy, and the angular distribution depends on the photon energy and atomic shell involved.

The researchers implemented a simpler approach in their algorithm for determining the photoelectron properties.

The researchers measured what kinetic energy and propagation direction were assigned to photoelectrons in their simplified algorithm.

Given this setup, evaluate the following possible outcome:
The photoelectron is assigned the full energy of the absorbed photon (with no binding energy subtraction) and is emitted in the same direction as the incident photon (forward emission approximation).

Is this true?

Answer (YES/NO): YES